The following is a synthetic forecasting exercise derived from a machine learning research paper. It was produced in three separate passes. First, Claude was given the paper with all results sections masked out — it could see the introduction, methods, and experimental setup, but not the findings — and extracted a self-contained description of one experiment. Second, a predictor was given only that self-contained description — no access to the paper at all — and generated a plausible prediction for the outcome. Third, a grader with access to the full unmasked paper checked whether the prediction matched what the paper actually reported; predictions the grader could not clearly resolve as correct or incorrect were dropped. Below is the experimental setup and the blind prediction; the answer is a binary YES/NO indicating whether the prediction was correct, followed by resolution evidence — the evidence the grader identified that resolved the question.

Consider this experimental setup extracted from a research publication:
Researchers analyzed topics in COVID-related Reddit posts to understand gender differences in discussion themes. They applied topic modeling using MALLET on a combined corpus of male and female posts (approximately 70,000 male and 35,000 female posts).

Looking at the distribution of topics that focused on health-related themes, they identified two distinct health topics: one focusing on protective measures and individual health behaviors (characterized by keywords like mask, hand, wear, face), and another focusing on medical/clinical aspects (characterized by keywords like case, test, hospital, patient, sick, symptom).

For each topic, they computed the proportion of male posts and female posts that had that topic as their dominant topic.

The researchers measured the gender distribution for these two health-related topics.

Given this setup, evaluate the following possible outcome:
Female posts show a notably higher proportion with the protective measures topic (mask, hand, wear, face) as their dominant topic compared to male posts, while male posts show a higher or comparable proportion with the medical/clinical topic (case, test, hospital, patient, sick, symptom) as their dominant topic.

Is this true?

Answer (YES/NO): NO